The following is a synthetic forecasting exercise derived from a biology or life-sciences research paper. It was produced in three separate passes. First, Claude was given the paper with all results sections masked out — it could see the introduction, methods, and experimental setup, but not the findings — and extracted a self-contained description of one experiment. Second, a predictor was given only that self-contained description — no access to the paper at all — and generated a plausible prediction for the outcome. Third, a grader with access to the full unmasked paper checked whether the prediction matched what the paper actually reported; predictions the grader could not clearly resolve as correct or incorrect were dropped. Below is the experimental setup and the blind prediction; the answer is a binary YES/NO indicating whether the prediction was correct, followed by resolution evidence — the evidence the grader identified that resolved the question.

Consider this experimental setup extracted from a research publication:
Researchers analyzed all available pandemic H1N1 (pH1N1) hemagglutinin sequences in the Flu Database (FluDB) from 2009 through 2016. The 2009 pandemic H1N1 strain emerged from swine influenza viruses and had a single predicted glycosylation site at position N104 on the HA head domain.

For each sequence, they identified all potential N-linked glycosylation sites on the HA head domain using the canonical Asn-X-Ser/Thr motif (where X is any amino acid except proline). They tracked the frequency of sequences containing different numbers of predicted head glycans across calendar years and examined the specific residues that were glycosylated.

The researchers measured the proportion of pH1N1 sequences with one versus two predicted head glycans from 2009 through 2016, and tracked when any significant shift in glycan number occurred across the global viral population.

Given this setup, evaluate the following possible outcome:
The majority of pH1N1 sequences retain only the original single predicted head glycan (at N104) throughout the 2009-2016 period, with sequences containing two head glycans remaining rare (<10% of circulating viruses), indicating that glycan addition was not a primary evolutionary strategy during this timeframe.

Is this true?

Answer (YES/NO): NO